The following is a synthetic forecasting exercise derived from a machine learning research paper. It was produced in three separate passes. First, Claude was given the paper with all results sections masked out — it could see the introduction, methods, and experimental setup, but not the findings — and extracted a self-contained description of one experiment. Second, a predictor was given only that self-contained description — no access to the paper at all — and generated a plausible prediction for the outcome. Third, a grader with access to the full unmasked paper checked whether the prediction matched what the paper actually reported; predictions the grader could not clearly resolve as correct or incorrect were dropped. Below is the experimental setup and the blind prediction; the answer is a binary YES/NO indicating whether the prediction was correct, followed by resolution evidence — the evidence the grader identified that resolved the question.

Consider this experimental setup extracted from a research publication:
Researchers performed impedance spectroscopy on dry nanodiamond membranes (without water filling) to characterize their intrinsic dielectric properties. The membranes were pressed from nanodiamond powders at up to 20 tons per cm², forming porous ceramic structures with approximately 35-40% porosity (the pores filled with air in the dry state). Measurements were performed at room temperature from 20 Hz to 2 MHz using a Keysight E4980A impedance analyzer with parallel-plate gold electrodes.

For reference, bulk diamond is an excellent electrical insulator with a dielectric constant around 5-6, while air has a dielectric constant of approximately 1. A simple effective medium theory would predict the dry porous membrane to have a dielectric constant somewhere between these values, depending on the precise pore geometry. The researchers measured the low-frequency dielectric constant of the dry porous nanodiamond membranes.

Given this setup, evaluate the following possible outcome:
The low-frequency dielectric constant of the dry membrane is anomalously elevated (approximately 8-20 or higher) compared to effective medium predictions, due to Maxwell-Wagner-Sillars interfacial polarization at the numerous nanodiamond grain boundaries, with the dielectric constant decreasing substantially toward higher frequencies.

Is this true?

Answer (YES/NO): NO